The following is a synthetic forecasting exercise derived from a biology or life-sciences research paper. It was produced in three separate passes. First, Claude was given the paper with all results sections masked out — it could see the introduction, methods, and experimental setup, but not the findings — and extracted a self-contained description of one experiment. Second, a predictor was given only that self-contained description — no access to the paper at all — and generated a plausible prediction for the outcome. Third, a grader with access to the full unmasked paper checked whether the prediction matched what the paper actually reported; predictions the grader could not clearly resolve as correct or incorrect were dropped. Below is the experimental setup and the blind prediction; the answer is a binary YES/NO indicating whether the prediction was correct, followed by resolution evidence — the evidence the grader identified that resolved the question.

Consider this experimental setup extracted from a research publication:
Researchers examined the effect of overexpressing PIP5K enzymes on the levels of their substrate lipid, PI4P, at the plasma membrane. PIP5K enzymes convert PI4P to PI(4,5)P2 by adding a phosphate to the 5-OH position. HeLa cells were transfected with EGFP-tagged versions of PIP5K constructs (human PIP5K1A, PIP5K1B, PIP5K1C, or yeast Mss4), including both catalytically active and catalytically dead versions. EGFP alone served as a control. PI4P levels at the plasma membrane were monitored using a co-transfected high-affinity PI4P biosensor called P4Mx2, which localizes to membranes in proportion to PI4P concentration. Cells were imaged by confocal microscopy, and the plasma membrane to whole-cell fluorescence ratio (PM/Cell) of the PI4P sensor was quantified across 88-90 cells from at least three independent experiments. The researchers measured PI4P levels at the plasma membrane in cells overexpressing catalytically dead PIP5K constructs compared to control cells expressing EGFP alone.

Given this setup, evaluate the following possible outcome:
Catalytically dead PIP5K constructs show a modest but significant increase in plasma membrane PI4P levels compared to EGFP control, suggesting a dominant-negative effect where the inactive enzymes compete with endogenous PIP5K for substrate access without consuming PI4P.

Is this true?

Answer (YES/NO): NO